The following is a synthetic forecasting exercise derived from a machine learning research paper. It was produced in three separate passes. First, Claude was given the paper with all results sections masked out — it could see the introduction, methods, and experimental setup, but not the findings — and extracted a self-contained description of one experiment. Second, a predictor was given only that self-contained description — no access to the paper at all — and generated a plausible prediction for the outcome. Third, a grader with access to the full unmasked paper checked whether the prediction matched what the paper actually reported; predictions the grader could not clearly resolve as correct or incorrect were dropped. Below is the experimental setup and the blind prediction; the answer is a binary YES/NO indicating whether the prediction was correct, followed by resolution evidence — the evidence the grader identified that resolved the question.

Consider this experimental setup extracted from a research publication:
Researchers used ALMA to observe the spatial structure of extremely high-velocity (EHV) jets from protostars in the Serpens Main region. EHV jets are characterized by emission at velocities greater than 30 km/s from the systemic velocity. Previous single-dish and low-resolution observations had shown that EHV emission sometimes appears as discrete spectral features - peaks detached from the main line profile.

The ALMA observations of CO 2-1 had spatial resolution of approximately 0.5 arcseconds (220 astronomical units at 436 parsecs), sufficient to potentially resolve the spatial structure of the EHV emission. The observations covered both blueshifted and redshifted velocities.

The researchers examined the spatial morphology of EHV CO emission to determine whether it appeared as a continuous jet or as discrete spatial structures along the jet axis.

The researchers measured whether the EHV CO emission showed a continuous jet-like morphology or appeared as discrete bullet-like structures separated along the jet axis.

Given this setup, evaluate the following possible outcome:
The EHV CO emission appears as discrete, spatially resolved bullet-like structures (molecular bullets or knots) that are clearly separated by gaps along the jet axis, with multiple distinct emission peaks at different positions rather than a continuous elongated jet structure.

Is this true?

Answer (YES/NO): YES